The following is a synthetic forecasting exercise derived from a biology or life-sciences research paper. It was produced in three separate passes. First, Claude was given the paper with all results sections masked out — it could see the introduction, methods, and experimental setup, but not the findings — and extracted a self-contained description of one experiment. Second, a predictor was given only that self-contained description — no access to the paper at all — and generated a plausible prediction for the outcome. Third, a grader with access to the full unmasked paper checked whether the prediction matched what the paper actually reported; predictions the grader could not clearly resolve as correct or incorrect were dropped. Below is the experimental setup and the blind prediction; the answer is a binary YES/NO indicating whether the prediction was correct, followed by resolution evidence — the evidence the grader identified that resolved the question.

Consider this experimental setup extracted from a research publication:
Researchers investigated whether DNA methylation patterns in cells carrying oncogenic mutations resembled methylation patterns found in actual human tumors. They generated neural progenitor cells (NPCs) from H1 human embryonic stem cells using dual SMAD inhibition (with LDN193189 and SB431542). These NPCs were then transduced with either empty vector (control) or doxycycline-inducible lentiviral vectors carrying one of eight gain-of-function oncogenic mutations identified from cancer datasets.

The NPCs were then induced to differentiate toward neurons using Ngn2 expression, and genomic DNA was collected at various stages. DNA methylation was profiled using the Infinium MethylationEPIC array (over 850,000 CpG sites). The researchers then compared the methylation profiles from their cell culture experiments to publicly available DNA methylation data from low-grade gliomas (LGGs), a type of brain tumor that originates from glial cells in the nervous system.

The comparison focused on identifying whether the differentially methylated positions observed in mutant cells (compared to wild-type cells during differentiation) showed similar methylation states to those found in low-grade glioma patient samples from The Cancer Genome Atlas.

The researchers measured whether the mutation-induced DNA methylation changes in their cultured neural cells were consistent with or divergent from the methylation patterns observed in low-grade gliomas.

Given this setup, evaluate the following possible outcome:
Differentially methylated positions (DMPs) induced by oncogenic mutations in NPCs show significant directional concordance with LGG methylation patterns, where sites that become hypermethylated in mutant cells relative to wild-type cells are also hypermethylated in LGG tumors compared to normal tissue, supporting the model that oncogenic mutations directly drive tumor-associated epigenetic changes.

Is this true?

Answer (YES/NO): YES